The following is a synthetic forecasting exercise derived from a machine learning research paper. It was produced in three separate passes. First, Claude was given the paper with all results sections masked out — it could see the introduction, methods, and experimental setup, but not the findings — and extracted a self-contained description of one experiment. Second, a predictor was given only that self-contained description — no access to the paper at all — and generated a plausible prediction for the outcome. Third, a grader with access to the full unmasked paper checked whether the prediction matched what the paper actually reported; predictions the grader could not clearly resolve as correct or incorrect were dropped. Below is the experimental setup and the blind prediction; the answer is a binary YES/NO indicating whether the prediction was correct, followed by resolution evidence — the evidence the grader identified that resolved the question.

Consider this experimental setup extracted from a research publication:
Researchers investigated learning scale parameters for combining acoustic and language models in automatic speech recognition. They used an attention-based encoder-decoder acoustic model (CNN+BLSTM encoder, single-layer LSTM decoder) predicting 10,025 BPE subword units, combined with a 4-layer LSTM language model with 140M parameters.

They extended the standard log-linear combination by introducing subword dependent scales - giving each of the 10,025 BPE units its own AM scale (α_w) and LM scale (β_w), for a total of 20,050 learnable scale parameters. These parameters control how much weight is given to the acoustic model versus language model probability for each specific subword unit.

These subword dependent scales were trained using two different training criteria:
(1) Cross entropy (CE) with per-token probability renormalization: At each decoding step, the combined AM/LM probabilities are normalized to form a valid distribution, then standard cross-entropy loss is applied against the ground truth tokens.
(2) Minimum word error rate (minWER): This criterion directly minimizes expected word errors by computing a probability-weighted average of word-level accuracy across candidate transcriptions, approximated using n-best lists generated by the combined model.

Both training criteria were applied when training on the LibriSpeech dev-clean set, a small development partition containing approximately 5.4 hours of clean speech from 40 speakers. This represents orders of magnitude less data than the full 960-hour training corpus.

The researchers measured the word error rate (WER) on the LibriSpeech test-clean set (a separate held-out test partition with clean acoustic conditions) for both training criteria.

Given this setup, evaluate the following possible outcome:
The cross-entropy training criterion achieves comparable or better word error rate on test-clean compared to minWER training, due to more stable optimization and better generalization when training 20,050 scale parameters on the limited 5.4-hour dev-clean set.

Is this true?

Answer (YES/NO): NO